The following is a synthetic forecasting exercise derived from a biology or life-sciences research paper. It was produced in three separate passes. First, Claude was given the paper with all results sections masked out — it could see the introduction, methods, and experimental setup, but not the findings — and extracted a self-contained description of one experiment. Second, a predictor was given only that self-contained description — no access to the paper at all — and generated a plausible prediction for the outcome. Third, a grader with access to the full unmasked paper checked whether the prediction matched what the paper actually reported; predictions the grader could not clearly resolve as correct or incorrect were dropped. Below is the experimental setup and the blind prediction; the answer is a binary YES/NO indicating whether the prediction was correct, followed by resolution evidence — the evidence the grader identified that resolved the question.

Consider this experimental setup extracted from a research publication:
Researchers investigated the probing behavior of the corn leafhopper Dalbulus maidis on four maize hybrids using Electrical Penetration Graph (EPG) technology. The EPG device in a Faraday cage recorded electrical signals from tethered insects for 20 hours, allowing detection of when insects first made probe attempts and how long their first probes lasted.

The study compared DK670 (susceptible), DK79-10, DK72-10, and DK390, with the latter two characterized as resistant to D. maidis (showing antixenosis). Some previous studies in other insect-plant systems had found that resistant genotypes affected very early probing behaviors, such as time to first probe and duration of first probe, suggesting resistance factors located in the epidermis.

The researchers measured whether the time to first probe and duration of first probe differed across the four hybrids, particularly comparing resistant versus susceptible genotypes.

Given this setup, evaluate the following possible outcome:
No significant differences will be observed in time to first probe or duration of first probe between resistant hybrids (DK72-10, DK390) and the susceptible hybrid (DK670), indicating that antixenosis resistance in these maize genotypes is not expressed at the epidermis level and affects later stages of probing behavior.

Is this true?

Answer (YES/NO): YES